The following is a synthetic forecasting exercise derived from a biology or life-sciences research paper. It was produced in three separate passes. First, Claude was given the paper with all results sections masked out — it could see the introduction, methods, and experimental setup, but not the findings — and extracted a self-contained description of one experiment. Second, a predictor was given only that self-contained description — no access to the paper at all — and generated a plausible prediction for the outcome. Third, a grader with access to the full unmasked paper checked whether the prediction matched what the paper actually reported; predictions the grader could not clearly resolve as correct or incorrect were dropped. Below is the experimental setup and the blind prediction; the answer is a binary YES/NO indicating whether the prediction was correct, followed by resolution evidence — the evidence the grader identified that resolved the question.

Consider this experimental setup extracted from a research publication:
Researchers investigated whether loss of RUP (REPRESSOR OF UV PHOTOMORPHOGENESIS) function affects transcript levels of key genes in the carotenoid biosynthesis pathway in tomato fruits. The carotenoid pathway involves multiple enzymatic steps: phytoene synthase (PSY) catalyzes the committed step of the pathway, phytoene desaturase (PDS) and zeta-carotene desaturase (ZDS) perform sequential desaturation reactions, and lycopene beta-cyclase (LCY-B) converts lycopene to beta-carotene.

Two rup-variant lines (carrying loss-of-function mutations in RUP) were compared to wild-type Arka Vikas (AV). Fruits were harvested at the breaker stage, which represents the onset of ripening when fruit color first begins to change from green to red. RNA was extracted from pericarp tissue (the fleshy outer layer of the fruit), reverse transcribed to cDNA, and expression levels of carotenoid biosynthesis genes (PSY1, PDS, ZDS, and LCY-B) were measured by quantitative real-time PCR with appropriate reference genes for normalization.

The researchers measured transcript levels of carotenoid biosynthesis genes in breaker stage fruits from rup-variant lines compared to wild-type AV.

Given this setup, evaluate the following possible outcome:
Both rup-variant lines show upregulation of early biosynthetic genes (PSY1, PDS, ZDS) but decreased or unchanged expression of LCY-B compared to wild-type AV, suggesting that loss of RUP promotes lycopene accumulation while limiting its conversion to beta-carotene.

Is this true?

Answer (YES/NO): NO